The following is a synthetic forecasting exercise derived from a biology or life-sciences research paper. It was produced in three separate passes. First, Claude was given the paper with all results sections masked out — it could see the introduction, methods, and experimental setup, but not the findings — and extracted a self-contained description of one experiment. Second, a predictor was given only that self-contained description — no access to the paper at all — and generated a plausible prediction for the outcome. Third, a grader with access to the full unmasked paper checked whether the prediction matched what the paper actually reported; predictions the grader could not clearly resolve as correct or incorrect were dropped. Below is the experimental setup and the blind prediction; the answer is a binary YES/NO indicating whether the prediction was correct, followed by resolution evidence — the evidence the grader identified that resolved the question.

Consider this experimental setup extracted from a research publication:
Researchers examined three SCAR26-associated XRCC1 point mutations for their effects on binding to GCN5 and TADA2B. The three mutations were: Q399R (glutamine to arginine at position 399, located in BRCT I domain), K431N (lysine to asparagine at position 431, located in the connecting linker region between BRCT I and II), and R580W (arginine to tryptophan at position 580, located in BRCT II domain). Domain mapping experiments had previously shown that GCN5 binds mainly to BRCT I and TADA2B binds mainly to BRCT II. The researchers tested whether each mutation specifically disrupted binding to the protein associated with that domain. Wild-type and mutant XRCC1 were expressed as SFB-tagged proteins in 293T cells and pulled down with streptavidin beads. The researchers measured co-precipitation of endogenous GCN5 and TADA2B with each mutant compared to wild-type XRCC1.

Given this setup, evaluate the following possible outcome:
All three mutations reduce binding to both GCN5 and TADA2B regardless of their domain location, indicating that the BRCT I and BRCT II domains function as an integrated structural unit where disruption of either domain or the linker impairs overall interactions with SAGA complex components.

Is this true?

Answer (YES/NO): NO